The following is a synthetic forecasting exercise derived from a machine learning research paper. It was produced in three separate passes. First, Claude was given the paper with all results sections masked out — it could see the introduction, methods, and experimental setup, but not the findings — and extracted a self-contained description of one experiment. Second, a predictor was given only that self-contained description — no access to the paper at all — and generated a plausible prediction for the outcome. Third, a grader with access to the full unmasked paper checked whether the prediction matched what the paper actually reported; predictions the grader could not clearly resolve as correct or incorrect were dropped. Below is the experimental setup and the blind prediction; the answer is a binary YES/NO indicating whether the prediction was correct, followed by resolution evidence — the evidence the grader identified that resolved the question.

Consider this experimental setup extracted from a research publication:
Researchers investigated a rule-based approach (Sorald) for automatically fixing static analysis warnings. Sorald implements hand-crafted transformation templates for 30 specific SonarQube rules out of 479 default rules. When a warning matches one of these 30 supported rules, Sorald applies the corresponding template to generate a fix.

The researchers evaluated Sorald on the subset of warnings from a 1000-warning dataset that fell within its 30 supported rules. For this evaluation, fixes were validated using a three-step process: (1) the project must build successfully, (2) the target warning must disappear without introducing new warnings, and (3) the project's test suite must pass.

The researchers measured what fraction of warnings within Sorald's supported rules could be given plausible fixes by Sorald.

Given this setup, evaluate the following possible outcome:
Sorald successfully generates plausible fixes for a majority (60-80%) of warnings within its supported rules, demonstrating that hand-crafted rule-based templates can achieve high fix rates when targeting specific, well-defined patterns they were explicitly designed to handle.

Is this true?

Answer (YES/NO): YES